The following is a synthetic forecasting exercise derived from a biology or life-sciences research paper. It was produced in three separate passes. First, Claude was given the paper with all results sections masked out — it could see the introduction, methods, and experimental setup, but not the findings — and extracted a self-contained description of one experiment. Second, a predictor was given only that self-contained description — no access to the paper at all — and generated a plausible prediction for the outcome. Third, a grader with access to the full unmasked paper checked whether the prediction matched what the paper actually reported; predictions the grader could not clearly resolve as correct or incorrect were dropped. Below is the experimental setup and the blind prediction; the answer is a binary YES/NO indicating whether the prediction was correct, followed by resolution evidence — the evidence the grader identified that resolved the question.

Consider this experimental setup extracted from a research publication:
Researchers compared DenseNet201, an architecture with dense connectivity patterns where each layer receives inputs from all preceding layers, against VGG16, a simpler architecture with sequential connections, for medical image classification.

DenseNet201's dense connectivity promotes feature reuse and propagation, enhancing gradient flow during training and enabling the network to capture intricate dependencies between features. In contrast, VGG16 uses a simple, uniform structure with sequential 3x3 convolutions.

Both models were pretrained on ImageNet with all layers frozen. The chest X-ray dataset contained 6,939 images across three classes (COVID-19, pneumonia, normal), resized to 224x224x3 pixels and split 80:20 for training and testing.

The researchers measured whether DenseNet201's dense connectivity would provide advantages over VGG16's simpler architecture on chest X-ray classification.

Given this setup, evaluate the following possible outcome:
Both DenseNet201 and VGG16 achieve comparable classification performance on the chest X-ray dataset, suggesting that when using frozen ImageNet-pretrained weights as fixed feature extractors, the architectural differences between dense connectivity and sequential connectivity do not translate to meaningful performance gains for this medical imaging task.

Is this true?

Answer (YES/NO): NO